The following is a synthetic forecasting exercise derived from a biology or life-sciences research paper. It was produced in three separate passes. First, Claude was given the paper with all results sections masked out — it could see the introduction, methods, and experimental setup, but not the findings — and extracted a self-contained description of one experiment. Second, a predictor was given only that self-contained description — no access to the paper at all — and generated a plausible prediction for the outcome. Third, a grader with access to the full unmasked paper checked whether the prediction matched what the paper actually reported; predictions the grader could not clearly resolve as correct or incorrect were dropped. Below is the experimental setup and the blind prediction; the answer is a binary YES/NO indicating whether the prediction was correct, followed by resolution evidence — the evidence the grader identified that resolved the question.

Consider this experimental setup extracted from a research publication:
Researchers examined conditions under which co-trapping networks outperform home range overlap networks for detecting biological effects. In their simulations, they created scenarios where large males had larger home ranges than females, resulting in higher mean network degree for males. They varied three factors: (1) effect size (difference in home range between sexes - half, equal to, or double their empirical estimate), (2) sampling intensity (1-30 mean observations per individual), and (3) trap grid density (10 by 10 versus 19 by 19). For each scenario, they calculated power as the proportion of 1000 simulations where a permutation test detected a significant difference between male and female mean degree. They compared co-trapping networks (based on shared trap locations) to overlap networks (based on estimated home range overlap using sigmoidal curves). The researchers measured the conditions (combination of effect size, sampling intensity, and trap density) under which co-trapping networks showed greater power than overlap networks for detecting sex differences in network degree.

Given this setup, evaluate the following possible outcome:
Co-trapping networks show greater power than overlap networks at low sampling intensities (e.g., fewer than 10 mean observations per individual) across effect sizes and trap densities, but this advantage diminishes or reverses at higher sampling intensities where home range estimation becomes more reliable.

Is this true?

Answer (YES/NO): NO